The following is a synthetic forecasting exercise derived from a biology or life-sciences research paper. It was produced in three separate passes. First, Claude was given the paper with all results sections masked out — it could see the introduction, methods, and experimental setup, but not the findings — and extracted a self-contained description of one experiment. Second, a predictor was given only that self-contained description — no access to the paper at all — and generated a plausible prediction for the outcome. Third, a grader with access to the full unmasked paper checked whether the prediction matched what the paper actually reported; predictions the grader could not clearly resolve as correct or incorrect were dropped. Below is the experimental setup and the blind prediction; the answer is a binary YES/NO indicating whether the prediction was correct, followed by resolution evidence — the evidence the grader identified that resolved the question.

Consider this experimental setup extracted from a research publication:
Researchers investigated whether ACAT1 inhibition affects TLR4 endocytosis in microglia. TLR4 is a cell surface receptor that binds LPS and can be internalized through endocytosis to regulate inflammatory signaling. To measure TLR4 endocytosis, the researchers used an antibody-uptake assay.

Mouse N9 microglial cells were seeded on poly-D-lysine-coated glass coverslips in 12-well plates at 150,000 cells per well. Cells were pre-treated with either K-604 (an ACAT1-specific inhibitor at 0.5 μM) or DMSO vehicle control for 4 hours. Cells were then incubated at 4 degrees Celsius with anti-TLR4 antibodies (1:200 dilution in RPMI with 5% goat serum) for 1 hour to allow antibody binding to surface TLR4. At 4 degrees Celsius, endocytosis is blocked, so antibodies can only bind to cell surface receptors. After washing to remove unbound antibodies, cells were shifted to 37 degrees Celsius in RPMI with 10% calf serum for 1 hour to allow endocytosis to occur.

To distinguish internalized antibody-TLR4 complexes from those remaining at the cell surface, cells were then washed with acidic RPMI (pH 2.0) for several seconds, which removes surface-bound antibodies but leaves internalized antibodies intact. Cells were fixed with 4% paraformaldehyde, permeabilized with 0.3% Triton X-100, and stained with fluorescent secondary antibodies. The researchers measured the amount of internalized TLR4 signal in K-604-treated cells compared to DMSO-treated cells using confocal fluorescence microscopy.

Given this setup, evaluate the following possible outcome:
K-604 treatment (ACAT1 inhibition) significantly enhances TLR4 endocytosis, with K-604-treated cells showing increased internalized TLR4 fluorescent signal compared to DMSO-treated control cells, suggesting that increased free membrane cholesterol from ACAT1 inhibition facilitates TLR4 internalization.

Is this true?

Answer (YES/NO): YES